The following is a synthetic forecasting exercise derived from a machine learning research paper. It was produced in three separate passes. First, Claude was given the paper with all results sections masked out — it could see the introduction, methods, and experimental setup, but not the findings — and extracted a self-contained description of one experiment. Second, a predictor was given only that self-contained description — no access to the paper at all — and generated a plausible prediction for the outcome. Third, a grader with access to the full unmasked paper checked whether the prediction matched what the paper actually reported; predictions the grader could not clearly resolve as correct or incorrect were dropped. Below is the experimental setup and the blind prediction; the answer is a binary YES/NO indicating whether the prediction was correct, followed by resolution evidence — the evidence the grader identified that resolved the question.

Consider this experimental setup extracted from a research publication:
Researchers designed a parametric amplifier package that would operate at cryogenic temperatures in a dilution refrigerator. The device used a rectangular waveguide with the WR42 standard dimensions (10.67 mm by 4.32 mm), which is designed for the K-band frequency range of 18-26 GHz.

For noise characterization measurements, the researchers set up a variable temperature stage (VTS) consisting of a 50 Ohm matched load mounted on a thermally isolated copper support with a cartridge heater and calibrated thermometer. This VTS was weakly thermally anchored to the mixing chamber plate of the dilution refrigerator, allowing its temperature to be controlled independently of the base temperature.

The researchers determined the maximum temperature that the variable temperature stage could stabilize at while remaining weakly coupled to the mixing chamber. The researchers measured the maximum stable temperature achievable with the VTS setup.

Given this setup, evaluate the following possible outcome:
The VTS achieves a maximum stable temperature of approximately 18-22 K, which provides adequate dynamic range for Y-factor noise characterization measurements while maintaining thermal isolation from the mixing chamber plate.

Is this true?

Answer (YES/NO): NO